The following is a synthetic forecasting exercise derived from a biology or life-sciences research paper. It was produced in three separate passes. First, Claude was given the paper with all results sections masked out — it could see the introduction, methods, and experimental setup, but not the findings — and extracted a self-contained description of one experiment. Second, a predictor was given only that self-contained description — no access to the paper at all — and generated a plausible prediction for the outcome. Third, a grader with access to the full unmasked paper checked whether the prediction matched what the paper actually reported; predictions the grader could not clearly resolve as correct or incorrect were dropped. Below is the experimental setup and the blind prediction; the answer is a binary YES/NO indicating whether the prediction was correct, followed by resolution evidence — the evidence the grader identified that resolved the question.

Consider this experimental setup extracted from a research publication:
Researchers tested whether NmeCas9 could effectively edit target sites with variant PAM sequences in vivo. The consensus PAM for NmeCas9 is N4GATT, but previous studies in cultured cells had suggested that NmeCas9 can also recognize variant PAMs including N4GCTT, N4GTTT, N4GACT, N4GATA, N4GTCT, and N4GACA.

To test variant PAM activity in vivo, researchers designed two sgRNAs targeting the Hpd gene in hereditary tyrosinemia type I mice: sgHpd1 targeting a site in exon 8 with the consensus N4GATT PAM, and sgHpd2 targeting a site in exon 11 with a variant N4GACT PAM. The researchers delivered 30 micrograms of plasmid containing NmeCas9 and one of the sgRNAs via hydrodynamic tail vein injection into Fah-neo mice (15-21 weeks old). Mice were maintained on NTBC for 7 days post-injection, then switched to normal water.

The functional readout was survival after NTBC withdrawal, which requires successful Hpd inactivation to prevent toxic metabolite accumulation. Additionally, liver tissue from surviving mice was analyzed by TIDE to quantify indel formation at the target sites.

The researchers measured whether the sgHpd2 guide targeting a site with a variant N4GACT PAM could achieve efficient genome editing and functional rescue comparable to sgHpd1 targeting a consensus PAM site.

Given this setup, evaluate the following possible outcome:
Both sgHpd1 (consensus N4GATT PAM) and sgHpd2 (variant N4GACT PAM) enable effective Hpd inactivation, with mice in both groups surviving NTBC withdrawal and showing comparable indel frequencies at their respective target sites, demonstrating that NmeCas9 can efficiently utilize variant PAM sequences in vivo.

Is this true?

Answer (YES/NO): YES